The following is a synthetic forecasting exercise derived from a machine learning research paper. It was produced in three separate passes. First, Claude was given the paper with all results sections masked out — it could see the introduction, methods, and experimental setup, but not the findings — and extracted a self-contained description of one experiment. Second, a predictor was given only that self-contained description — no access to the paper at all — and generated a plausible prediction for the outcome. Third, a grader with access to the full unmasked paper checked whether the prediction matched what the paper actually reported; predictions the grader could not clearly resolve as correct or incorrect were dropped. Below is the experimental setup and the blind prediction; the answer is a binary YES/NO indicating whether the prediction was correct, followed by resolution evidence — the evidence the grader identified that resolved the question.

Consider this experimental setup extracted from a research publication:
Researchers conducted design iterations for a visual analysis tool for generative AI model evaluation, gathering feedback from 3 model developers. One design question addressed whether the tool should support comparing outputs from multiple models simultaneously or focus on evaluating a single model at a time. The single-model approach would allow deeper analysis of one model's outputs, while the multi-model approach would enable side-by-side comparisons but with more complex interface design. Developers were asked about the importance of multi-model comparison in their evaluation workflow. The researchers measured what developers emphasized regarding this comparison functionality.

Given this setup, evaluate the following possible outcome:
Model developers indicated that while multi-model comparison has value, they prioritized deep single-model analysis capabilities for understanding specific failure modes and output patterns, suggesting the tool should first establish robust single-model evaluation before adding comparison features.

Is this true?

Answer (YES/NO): NO